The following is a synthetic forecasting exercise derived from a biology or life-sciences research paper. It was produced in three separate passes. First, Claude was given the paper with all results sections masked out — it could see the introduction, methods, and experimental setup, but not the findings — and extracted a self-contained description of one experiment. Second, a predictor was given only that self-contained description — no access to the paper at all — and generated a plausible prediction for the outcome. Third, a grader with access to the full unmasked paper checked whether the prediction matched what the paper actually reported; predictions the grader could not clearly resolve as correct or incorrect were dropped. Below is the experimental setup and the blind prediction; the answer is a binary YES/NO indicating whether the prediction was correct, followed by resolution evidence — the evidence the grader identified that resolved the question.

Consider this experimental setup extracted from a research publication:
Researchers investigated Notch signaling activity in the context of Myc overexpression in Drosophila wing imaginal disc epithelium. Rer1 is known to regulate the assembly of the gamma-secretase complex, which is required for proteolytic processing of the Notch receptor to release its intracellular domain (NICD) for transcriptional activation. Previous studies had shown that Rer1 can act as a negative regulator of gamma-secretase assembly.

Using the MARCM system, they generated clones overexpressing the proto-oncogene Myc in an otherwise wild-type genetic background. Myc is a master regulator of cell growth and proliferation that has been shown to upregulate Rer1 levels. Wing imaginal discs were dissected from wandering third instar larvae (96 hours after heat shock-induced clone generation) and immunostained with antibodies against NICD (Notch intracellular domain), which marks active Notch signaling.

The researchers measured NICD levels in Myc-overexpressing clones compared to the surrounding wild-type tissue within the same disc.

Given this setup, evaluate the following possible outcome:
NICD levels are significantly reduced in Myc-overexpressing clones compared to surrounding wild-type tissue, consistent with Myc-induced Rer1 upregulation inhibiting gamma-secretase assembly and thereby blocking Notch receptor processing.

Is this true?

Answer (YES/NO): YES